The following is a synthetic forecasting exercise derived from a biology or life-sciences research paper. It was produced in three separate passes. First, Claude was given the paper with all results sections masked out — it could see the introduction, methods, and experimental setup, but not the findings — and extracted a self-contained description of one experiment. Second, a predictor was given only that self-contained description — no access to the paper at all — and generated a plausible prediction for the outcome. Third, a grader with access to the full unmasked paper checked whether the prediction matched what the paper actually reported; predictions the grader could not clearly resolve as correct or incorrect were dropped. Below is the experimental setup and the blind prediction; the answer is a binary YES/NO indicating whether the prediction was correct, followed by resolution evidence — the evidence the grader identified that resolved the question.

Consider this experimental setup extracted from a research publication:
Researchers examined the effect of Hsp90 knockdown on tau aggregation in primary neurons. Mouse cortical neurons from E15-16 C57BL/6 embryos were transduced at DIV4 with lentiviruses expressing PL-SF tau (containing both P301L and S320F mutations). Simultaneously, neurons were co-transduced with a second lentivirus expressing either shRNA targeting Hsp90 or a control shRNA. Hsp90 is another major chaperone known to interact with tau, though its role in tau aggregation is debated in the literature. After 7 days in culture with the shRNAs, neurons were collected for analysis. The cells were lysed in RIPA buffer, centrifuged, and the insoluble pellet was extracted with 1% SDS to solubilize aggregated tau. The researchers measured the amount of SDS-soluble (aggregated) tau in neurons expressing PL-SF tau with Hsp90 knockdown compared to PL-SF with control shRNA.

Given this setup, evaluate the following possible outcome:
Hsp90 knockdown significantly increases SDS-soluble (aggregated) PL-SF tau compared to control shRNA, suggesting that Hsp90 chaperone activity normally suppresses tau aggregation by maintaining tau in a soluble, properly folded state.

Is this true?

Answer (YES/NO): NO